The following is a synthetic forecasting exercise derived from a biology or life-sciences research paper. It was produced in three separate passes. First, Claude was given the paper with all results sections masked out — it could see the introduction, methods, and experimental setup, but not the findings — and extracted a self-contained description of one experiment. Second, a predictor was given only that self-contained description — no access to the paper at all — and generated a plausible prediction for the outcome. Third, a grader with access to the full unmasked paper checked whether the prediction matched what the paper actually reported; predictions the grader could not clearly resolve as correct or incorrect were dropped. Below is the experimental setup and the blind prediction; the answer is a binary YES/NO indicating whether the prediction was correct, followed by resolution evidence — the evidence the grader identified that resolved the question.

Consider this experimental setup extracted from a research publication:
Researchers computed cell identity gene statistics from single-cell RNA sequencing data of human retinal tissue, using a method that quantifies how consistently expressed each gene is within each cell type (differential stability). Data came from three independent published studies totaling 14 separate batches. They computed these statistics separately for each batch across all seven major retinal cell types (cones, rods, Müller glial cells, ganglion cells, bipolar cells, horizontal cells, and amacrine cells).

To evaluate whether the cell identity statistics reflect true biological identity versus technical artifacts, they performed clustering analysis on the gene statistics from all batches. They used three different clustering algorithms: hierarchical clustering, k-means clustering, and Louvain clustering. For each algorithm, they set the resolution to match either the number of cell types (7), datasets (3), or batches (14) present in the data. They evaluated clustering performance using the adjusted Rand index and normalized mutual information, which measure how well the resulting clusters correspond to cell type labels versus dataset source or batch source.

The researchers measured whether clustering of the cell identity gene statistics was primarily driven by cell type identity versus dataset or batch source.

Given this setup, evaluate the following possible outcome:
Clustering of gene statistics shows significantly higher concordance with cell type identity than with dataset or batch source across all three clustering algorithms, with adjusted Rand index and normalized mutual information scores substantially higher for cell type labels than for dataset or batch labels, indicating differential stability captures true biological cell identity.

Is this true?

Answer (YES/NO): YES